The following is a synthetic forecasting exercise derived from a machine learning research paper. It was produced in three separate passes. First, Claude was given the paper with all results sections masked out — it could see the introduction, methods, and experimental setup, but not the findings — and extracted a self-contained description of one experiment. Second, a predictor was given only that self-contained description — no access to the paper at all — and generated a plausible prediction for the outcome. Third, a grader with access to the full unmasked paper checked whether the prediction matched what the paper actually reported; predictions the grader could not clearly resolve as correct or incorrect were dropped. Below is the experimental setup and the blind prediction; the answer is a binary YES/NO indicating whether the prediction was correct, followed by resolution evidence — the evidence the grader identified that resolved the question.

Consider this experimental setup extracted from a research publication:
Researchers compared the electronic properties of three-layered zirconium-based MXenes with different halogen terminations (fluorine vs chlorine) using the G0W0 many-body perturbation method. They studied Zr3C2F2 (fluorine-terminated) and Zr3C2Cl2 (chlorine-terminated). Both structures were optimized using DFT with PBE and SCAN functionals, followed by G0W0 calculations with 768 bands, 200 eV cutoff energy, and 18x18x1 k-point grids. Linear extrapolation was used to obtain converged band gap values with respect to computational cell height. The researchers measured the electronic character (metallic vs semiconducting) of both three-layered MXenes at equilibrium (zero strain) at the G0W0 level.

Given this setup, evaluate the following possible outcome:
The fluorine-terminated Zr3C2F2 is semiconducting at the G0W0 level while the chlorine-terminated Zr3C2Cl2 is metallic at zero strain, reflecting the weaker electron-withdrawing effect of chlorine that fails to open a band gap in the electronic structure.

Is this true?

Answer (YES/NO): YES